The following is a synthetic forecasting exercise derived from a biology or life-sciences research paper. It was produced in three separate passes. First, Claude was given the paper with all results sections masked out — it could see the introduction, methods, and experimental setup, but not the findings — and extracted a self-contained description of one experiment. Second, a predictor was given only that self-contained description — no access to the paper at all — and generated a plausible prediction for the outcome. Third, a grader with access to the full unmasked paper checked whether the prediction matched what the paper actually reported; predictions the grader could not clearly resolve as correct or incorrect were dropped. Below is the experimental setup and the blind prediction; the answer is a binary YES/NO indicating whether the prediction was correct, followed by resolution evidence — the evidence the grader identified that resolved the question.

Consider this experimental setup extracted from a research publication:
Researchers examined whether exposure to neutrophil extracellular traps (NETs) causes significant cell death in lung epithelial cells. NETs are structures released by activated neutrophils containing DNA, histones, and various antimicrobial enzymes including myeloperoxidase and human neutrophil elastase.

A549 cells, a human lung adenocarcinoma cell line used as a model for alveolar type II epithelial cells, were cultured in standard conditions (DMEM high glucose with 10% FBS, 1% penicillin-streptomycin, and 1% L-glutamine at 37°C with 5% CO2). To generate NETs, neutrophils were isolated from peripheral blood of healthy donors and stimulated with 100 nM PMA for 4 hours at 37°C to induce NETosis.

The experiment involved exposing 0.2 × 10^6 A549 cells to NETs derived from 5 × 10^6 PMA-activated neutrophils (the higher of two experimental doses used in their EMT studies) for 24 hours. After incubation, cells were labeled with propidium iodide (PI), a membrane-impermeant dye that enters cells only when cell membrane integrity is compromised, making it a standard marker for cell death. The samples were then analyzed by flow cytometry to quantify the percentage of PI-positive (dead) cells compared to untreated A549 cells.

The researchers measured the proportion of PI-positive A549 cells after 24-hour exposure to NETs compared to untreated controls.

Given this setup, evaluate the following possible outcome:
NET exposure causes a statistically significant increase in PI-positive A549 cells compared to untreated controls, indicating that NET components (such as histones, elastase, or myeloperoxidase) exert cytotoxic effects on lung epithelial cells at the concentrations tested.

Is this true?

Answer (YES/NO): NO